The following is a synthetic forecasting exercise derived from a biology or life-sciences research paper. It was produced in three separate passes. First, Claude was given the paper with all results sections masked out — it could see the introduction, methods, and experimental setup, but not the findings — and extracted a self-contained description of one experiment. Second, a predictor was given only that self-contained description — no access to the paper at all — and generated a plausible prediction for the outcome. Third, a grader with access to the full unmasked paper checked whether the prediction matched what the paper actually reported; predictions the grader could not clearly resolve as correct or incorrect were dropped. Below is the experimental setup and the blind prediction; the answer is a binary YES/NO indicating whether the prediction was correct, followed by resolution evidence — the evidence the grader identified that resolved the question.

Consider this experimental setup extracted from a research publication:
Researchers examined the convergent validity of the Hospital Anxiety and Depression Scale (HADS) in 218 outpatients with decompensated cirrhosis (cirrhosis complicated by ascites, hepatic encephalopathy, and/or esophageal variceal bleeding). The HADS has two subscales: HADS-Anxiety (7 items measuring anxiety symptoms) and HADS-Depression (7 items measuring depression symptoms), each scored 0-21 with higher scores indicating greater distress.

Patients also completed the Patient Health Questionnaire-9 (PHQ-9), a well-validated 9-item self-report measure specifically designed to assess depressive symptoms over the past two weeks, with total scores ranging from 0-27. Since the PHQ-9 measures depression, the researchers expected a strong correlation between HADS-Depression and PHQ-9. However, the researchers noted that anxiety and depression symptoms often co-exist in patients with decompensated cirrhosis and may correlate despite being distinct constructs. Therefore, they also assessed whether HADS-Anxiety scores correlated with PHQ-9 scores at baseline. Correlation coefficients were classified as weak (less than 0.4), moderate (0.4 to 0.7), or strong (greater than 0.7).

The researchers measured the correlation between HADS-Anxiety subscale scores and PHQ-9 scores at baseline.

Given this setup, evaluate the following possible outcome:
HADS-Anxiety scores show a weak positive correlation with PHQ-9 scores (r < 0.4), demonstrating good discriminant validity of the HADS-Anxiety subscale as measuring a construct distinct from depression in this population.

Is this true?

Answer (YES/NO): NO